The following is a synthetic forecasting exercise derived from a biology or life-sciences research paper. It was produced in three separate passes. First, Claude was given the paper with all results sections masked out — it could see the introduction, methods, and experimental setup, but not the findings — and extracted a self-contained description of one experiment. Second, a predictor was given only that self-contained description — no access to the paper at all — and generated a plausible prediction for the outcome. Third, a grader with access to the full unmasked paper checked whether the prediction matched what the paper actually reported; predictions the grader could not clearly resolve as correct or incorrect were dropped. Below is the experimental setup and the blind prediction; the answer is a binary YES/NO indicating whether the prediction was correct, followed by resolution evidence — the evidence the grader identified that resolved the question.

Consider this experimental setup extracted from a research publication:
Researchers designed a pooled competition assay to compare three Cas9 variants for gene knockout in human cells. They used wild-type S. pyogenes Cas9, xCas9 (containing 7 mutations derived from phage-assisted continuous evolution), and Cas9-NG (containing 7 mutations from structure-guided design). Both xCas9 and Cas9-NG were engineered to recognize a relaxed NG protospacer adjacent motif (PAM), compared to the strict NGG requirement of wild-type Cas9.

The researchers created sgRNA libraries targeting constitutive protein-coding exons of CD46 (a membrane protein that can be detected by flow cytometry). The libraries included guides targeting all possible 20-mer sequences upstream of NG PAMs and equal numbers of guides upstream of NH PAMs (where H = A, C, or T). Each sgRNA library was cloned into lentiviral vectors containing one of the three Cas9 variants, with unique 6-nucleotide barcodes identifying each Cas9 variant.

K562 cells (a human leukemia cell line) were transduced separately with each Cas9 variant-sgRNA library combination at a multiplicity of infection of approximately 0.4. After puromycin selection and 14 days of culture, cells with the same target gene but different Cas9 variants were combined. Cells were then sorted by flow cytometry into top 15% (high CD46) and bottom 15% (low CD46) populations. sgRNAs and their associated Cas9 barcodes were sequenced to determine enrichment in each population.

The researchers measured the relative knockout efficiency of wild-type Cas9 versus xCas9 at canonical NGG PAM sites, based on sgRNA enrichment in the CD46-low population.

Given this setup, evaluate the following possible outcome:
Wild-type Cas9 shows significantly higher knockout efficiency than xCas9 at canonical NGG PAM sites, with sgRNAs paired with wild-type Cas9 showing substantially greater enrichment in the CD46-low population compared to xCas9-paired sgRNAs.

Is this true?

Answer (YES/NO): YES